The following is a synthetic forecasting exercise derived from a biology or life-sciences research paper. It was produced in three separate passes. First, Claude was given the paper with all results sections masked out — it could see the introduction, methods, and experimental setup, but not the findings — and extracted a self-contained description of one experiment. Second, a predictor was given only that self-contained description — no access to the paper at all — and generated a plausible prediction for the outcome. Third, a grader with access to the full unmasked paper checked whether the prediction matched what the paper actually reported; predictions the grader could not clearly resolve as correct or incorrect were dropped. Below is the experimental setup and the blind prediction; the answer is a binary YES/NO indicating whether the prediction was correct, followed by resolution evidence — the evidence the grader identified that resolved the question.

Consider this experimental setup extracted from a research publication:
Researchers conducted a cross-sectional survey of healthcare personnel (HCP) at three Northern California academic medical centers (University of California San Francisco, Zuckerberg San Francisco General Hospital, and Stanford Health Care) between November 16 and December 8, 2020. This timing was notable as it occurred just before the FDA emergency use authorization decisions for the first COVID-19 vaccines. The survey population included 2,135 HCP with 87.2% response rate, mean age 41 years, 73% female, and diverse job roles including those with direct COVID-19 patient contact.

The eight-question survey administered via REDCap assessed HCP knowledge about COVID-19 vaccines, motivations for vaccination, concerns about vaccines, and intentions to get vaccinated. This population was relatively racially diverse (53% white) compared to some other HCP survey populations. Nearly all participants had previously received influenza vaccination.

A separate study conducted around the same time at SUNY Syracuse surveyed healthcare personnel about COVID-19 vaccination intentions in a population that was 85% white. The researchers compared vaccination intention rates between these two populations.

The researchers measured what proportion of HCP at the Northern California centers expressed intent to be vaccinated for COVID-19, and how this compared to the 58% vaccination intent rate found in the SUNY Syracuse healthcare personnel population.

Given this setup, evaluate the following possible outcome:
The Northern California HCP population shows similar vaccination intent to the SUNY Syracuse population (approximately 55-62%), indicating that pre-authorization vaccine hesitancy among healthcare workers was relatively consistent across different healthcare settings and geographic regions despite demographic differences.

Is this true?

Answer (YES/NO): NO